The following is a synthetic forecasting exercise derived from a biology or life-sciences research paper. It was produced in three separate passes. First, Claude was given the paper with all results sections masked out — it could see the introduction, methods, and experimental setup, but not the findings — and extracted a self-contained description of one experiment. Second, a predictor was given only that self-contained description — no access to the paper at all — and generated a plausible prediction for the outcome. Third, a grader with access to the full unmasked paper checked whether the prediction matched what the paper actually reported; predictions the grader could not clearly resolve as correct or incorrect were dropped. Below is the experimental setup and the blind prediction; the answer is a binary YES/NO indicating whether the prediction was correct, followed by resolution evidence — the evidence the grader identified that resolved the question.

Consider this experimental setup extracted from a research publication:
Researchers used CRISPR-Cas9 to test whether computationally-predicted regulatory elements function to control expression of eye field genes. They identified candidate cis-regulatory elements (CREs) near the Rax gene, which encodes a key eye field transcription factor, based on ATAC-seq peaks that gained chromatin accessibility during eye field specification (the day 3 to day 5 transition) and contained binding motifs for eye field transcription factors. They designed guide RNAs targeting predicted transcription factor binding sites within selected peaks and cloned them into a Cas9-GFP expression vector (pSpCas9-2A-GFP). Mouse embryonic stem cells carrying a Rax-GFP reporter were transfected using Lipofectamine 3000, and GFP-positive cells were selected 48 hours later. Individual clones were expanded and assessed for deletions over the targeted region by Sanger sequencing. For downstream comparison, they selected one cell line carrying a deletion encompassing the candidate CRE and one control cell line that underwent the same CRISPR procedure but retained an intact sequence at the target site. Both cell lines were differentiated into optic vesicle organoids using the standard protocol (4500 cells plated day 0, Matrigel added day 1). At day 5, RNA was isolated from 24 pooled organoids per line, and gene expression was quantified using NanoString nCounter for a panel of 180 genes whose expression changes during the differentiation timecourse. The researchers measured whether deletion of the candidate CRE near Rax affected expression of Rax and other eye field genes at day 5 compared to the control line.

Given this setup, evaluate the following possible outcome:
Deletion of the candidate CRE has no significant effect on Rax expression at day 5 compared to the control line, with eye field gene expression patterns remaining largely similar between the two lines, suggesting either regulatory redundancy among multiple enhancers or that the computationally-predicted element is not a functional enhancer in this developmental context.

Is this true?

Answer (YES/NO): NO